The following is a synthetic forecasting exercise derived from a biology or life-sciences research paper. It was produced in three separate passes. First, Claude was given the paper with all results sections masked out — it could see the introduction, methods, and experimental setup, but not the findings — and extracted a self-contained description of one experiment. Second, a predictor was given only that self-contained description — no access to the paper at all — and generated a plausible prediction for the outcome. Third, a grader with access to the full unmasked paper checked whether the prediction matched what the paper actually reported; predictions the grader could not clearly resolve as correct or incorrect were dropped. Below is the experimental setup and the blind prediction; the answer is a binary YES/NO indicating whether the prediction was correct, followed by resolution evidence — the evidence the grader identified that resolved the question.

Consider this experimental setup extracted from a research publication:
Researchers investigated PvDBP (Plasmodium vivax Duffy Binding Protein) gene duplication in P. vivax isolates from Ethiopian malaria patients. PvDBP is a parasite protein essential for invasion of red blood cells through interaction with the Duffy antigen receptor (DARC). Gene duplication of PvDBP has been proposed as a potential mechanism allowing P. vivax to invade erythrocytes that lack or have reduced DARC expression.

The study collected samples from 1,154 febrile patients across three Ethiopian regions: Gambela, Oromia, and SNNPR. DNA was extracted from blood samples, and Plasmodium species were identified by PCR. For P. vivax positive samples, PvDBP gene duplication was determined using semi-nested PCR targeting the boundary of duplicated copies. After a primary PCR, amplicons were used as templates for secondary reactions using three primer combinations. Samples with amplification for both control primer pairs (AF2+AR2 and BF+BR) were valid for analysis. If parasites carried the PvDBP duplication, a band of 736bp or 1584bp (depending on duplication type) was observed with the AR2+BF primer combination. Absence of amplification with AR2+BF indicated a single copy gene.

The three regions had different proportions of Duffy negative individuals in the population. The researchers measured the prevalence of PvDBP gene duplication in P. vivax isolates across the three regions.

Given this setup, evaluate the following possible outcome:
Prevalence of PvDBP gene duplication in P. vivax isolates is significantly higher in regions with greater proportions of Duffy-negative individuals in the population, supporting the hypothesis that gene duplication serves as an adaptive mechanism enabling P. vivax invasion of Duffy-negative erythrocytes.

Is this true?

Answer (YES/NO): YES